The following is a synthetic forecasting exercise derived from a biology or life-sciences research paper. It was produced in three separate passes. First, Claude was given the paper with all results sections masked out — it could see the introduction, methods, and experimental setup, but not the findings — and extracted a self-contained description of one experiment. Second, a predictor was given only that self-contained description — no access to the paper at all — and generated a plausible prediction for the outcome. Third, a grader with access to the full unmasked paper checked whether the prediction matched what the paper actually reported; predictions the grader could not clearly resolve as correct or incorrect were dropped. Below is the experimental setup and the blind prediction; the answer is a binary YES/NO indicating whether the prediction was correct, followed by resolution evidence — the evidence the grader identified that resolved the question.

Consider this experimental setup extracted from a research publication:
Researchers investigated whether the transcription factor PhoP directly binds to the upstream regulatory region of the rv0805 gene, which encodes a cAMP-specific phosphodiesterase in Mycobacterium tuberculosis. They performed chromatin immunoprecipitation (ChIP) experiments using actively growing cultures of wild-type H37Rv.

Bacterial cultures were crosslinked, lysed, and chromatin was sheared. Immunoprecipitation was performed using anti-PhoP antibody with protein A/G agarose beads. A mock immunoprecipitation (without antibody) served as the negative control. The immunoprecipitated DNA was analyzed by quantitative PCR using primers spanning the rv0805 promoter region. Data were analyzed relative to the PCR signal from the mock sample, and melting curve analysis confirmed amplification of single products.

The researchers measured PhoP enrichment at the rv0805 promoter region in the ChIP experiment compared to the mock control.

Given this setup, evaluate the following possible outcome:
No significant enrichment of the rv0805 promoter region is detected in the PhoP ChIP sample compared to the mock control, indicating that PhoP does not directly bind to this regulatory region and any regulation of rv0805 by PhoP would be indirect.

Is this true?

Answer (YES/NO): NO